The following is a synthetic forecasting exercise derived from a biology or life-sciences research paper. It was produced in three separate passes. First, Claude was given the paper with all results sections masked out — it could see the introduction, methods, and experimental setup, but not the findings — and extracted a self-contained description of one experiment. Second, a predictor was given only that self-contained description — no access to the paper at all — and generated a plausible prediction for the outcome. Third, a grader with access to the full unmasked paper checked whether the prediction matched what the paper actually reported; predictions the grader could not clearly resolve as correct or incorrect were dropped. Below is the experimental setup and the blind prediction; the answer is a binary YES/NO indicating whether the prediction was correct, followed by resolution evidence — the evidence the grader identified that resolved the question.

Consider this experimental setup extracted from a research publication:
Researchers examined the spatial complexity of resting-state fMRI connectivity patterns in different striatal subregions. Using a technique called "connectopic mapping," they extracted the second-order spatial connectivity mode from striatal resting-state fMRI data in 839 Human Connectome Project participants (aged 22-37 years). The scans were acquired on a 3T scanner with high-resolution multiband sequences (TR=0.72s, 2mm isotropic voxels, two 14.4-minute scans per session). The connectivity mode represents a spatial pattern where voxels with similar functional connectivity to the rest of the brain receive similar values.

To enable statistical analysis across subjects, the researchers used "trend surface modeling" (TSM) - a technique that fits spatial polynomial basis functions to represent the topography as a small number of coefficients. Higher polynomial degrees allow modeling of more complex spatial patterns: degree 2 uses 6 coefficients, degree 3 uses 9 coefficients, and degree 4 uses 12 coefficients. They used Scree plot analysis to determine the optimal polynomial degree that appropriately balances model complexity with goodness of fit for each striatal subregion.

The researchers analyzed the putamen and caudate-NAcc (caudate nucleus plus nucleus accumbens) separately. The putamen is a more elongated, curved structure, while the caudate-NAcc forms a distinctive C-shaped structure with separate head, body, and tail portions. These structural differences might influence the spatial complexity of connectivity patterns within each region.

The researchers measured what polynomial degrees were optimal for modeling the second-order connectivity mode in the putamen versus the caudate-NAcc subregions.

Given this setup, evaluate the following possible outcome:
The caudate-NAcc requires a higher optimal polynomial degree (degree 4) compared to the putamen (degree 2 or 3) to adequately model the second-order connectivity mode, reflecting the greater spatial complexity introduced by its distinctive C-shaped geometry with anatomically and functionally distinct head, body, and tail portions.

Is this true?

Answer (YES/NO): YES